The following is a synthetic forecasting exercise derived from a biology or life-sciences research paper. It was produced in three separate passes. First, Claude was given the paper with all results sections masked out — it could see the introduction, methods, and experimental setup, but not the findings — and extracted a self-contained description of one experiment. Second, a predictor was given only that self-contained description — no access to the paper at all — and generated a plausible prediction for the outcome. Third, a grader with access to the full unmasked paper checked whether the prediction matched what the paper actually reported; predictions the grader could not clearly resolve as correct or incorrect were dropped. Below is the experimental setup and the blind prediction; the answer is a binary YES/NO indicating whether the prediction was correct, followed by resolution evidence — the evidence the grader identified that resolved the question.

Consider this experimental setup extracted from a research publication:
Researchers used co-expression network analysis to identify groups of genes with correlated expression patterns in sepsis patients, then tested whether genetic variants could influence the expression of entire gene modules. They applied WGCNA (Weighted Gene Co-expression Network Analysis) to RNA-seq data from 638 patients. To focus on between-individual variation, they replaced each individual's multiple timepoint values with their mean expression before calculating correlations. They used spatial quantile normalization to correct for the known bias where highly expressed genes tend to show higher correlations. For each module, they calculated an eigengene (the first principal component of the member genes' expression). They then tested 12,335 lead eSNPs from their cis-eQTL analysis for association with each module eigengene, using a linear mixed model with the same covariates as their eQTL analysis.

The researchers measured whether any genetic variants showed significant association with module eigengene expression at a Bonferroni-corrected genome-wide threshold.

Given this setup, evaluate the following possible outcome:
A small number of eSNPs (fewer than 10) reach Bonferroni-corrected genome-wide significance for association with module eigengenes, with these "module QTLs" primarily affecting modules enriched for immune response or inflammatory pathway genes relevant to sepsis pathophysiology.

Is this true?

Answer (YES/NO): NO